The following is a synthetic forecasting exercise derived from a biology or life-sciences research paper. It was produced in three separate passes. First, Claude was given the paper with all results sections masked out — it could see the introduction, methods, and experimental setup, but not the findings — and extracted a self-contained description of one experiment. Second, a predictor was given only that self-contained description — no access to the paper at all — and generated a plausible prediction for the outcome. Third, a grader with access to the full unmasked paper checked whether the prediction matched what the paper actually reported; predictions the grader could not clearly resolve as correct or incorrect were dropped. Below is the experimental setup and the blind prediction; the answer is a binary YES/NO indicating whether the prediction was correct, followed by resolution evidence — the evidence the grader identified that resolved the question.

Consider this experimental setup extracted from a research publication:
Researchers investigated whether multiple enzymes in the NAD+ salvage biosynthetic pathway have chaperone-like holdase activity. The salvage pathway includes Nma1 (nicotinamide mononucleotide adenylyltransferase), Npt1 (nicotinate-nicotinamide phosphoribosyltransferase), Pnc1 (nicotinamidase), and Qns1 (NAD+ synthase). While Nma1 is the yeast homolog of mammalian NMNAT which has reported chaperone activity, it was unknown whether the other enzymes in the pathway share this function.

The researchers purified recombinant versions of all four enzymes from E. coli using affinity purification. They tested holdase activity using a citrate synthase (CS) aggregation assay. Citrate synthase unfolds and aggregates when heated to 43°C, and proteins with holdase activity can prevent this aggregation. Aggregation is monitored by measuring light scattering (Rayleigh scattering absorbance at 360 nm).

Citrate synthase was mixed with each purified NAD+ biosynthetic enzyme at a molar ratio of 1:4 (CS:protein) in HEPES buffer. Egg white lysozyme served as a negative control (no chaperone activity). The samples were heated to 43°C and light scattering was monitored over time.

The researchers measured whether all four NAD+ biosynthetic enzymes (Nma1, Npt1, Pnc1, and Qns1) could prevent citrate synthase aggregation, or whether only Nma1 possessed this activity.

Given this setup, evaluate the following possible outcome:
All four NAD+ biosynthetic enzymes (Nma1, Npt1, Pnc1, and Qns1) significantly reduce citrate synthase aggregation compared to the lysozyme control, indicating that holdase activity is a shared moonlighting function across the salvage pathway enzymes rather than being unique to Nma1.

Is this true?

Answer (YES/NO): YES